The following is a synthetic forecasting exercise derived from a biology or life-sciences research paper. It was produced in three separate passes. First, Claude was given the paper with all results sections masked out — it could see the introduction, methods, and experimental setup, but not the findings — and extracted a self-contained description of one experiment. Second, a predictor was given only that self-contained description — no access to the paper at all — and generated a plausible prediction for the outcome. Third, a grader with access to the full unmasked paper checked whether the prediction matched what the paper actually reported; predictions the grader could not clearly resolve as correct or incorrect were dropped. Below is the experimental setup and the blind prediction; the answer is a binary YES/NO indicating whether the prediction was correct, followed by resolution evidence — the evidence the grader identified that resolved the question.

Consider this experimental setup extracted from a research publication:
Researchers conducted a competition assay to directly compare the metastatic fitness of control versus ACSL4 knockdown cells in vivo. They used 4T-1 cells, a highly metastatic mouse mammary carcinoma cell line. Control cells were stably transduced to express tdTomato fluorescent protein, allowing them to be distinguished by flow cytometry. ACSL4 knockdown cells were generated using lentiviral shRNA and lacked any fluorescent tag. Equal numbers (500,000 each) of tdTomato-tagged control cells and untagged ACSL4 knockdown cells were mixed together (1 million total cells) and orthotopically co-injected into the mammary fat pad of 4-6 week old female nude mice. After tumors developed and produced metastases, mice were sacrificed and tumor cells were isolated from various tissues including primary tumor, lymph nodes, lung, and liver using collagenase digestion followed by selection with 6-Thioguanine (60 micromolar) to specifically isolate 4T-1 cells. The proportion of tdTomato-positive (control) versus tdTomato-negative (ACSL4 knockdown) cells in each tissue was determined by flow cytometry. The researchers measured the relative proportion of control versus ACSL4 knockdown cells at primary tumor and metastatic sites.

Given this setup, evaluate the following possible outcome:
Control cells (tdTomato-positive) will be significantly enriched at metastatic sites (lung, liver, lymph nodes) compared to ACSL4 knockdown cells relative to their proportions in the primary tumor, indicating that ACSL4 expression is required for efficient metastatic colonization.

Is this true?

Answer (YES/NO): YES